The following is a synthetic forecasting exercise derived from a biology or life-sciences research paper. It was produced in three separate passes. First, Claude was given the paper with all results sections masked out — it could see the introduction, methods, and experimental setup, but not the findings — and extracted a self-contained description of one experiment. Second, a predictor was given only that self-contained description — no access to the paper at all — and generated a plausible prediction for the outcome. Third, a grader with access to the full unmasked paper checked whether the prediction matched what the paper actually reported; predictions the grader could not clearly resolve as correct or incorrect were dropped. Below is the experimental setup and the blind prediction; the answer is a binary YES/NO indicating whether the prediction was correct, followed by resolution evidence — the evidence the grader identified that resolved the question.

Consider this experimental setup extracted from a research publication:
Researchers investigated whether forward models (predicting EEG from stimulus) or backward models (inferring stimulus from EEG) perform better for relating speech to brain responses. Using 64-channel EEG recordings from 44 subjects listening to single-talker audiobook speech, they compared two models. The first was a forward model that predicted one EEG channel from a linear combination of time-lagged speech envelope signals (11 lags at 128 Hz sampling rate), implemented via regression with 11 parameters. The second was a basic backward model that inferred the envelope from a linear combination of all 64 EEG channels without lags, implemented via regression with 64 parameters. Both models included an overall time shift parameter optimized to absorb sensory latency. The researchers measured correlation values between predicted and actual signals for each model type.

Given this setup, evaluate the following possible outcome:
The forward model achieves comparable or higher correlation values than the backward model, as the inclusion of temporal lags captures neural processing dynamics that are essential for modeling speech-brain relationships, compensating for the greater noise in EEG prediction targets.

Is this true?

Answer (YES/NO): NO